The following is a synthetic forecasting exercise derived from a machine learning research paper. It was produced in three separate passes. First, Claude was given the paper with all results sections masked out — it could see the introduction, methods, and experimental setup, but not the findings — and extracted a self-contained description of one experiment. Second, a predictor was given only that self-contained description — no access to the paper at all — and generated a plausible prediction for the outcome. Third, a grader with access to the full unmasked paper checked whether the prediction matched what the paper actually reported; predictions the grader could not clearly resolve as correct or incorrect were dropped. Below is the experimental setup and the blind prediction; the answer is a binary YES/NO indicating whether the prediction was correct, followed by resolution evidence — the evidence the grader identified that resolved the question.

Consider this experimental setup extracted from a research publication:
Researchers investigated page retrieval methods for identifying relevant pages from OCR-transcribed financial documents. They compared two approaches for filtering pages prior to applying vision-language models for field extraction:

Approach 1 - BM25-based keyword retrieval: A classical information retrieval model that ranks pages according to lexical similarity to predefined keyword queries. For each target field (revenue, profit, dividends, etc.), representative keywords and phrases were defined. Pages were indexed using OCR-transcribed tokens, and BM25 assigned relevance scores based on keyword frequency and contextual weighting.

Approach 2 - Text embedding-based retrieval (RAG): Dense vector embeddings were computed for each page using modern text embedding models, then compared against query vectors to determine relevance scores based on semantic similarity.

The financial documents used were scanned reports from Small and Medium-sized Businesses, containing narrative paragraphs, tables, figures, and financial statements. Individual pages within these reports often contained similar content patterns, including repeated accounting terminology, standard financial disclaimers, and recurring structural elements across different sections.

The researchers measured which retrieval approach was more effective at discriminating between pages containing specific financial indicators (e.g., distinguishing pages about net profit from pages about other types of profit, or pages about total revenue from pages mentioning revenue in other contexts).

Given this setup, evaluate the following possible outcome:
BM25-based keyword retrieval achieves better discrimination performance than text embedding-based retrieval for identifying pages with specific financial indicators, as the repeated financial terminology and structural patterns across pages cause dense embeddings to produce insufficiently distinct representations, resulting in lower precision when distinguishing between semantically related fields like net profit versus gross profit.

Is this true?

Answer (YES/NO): YES